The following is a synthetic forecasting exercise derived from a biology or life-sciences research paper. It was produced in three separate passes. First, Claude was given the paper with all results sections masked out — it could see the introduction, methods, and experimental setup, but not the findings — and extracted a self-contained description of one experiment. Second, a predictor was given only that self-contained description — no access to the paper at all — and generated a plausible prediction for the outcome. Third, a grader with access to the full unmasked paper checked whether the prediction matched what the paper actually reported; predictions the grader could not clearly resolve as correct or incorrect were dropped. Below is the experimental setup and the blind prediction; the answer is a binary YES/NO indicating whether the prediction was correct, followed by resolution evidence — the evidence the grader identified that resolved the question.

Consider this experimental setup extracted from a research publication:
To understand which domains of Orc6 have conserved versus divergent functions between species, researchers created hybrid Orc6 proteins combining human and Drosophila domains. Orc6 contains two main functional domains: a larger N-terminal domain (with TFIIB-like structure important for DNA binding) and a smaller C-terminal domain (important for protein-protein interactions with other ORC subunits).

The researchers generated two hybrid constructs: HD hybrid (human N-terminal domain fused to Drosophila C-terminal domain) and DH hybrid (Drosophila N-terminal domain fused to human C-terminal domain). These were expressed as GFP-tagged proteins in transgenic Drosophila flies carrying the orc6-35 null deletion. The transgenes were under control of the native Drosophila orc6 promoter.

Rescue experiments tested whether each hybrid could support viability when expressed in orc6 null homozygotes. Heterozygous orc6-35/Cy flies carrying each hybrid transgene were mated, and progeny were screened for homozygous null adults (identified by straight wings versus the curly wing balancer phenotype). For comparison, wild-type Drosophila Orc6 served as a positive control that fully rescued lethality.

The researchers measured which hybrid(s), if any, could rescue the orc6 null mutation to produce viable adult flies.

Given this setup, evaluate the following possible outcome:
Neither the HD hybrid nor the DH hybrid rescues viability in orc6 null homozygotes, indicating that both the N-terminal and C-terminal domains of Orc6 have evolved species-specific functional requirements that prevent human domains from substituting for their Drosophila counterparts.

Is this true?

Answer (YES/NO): NO